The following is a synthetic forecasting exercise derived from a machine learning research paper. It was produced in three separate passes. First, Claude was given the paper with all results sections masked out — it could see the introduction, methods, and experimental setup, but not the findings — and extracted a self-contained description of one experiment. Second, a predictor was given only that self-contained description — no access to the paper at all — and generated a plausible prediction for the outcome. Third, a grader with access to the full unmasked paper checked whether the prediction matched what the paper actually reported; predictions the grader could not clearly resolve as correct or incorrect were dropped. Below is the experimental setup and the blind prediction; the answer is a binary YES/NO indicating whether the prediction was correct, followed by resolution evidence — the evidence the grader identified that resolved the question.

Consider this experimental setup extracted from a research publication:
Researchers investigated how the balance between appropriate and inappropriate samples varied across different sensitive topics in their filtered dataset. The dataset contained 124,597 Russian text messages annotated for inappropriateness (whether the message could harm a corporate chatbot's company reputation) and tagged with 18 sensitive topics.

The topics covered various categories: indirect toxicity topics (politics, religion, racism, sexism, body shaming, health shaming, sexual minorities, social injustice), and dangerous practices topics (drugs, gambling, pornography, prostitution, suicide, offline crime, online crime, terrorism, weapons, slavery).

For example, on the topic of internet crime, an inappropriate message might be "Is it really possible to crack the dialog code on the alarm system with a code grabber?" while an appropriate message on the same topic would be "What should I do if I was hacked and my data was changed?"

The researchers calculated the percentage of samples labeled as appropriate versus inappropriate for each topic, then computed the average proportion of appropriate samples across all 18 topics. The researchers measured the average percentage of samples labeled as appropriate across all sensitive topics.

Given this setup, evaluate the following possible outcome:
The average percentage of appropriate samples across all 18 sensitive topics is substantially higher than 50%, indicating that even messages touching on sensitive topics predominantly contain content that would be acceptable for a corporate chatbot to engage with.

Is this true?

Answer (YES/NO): YES